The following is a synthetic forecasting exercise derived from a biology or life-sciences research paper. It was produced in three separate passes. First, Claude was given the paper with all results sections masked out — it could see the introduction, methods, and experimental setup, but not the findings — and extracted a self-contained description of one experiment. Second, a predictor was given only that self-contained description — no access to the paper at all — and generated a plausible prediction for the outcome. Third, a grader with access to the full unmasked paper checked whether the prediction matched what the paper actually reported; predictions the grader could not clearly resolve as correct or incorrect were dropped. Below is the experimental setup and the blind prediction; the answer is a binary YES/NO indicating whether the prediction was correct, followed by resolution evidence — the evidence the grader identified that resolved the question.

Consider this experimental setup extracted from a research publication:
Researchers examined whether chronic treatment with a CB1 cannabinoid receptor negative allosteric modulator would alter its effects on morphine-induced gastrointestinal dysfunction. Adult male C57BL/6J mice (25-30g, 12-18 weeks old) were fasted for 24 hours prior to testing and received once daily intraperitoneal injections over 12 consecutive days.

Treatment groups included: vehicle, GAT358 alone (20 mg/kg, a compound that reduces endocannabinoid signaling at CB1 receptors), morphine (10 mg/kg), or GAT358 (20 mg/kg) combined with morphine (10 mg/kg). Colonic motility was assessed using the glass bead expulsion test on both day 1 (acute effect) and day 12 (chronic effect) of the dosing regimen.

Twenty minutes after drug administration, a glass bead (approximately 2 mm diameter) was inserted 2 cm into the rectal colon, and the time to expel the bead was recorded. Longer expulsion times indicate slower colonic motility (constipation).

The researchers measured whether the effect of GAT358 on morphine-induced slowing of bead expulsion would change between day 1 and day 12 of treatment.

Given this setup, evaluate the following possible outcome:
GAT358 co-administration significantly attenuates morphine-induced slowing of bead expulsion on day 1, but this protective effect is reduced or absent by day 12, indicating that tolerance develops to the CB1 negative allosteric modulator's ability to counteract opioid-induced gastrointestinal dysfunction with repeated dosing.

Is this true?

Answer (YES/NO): NO